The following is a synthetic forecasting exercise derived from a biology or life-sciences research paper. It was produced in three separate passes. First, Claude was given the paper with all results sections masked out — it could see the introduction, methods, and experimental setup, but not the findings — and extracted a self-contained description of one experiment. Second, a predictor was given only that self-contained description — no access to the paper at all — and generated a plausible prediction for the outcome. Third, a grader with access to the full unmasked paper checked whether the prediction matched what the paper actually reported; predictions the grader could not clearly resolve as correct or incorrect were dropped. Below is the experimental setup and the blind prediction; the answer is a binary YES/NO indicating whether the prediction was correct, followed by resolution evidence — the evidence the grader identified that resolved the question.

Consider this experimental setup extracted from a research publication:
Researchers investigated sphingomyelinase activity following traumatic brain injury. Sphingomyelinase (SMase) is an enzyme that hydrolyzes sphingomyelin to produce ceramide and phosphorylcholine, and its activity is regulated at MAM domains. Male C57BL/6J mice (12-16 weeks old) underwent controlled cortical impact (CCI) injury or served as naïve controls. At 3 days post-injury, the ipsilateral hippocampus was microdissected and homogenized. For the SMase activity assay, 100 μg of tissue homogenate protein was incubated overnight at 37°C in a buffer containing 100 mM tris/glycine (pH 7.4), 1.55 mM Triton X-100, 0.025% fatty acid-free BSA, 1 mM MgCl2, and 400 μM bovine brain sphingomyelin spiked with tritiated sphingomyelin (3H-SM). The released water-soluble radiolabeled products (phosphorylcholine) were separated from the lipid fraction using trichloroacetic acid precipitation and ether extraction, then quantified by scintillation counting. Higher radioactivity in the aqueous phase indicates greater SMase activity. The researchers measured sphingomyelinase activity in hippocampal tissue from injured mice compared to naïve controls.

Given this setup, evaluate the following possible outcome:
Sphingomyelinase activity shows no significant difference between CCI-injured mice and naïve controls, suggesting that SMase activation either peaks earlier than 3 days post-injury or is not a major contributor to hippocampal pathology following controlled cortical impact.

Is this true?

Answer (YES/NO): NO